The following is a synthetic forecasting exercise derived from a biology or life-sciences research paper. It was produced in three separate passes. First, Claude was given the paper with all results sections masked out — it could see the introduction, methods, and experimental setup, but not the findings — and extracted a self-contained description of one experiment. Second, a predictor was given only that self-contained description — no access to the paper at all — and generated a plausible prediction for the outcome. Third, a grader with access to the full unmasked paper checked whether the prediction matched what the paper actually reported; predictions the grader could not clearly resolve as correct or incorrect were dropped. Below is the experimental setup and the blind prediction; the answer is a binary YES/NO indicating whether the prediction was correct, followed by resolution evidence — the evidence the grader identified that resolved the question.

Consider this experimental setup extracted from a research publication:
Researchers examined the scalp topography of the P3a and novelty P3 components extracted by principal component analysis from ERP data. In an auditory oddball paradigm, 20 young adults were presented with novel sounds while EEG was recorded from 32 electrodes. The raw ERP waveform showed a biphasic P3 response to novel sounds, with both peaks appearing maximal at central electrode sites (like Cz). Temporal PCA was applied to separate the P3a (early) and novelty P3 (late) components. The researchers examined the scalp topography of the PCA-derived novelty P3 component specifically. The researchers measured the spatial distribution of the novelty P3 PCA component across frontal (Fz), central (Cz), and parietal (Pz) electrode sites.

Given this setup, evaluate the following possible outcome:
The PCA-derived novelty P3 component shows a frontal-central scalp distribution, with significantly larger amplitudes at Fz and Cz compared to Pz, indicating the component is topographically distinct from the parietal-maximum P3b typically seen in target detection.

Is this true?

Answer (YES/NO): NO